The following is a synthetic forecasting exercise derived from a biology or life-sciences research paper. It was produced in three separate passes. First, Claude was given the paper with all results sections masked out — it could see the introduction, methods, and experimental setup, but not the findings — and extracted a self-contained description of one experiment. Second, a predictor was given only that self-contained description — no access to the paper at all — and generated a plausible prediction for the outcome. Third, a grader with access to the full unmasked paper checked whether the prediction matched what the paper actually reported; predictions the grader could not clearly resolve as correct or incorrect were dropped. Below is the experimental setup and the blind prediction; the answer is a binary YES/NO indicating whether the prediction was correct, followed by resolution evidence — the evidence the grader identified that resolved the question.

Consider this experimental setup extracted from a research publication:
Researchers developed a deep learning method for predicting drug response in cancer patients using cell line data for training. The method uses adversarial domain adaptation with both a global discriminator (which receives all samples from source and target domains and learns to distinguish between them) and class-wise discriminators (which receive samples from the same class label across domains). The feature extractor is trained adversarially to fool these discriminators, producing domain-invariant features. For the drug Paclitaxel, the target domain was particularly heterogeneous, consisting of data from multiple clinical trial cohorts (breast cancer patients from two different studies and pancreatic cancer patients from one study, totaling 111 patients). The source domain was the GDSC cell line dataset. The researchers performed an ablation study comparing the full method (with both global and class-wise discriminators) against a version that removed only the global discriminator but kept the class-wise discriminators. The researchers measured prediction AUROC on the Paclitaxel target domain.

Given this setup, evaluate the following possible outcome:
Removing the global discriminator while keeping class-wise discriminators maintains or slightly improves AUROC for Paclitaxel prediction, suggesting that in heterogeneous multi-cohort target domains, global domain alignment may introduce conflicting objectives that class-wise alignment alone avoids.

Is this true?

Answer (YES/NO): YES